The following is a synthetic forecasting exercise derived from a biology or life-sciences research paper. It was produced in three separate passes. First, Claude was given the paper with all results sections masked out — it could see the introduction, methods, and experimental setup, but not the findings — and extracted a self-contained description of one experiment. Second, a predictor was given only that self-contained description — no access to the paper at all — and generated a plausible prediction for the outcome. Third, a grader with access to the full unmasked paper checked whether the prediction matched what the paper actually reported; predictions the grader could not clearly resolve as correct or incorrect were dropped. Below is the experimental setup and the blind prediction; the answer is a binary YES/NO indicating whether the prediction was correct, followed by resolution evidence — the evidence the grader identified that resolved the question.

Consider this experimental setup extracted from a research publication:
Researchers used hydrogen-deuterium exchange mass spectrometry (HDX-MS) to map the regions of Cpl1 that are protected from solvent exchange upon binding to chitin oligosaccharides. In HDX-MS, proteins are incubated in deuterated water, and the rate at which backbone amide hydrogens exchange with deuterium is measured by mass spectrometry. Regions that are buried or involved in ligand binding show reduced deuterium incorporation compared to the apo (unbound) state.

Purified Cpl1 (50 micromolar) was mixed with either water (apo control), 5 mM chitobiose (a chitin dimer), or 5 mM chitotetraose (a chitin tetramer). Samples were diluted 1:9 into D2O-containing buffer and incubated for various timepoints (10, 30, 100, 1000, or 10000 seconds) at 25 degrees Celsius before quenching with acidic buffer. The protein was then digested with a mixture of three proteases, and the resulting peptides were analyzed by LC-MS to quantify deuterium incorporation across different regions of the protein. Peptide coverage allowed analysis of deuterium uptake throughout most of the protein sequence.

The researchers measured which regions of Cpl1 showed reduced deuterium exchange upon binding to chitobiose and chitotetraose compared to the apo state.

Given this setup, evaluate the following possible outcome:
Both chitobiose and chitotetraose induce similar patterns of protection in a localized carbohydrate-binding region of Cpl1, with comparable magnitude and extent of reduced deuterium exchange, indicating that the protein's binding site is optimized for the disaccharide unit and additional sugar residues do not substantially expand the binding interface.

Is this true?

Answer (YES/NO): YES